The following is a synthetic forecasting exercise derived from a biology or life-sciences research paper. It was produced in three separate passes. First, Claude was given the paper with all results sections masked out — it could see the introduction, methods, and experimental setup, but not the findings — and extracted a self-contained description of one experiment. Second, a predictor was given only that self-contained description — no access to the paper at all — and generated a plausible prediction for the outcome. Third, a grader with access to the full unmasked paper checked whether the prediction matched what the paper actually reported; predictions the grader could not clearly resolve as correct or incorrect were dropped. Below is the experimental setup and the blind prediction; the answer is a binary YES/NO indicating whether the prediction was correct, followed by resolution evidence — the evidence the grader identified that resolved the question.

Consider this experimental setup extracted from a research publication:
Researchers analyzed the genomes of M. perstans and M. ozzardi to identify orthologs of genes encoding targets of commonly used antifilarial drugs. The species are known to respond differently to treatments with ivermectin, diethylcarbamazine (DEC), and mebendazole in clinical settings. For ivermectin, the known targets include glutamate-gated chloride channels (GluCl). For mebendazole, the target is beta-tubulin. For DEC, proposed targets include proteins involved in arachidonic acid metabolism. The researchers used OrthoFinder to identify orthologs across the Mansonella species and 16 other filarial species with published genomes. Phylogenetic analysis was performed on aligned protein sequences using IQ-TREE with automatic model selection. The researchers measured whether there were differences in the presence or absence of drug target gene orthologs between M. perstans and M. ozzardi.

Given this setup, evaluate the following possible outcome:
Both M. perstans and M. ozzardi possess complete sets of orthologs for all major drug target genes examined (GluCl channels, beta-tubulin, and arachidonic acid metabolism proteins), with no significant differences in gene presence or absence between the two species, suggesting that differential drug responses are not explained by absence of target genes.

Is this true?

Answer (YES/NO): NO